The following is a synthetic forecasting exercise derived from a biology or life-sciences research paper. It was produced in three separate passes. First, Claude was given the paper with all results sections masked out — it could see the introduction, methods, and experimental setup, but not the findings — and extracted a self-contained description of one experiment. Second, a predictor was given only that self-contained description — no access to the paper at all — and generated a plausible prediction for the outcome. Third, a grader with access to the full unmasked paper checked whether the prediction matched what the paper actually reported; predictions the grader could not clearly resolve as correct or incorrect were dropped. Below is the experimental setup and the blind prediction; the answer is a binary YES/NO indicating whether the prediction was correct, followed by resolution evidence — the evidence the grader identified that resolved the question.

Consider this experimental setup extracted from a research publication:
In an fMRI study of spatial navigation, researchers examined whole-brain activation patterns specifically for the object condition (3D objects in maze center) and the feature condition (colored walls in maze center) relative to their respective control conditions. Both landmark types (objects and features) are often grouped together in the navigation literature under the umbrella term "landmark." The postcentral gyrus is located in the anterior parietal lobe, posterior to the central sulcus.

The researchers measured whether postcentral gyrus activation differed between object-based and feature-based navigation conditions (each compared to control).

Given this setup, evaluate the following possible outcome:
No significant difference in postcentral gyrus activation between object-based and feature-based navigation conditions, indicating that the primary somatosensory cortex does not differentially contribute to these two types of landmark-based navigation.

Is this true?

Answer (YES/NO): NO